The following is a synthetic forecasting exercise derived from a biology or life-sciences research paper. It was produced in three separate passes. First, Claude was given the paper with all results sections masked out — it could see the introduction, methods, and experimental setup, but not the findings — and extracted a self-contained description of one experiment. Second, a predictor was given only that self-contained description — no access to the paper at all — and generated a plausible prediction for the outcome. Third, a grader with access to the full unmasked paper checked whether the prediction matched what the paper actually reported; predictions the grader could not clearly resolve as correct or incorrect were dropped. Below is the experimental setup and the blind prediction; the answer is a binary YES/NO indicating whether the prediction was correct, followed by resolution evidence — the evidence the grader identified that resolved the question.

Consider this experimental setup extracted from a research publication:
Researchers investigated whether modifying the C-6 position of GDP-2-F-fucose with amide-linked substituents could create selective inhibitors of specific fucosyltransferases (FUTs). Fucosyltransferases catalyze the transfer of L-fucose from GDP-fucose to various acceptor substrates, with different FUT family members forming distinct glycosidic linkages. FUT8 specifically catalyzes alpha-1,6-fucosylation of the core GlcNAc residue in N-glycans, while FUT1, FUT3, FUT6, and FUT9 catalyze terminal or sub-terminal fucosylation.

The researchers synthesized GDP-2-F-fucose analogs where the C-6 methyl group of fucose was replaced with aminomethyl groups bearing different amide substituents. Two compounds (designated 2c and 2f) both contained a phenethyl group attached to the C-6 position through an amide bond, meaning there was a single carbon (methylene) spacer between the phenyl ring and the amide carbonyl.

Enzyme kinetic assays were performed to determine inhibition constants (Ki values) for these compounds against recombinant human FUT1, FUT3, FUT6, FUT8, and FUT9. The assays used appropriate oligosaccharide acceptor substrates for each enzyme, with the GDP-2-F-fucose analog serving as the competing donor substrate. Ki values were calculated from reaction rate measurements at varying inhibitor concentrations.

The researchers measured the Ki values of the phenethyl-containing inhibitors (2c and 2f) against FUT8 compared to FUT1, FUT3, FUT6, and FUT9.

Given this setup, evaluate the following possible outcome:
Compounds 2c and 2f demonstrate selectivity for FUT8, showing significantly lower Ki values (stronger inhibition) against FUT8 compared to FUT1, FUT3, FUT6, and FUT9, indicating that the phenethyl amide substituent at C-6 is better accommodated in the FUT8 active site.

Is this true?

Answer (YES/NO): NO